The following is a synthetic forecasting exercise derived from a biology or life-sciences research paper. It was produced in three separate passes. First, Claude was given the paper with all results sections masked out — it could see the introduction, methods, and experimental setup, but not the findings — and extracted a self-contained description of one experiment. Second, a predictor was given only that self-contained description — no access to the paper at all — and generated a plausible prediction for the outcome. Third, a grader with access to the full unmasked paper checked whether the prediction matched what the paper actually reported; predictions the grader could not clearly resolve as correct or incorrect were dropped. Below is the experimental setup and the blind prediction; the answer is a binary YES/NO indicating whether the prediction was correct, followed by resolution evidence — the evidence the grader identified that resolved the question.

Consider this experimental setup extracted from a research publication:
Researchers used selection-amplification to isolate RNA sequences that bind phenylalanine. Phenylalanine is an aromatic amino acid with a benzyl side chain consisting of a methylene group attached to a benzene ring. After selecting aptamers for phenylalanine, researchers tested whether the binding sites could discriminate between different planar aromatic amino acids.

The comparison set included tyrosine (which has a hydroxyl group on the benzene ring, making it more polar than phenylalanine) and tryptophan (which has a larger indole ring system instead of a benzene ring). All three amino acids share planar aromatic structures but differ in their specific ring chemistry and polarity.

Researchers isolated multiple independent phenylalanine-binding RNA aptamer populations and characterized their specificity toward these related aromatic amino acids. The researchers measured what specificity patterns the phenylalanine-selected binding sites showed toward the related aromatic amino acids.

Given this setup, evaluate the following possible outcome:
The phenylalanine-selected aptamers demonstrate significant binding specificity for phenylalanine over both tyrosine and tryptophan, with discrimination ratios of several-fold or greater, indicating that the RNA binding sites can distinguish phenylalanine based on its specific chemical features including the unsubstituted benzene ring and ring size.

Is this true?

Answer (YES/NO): NO